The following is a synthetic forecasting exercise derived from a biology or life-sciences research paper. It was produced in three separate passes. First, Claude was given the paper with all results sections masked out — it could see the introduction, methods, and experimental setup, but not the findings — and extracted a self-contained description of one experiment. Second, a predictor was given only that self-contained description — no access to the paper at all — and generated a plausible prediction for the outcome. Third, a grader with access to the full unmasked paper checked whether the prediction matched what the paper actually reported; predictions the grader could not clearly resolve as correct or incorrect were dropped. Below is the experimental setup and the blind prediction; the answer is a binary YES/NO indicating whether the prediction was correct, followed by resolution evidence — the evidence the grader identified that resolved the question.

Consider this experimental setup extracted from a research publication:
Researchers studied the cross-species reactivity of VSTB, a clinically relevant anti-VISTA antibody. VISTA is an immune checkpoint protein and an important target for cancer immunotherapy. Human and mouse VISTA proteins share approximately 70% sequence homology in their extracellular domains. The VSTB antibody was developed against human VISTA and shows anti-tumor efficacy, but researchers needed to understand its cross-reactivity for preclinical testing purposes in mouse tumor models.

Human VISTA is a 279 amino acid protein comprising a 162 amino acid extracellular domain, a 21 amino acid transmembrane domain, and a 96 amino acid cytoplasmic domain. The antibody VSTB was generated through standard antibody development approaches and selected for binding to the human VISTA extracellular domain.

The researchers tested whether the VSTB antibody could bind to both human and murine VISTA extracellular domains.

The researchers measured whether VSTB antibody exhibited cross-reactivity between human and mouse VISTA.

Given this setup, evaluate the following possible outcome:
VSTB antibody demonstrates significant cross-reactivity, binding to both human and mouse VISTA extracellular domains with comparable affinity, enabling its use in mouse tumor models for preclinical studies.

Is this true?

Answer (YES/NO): NO